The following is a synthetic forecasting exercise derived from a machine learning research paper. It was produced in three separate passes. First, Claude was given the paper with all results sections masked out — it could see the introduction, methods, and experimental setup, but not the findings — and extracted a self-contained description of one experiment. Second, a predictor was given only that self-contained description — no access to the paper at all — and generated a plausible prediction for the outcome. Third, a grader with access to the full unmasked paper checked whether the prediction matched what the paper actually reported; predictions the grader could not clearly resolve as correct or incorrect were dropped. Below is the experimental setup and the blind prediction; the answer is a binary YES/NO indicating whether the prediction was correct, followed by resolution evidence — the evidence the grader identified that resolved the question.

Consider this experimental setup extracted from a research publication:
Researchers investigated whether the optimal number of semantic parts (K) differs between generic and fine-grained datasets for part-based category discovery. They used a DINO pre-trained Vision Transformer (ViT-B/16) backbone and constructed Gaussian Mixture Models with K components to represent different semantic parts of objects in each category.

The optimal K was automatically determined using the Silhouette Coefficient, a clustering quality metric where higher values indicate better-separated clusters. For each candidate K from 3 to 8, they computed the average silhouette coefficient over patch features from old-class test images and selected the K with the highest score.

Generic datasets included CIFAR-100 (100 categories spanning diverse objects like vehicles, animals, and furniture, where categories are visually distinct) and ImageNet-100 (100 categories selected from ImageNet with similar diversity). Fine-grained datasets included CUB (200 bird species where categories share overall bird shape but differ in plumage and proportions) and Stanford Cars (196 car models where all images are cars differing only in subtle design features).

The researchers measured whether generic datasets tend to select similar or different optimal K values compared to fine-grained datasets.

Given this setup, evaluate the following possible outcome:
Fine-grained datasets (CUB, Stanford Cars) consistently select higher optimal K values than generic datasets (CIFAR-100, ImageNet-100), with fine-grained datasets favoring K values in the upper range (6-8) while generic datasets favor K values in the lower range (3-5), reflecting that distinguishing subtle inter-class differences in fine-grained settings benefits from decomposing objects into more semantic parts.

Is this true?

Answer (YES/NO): NO